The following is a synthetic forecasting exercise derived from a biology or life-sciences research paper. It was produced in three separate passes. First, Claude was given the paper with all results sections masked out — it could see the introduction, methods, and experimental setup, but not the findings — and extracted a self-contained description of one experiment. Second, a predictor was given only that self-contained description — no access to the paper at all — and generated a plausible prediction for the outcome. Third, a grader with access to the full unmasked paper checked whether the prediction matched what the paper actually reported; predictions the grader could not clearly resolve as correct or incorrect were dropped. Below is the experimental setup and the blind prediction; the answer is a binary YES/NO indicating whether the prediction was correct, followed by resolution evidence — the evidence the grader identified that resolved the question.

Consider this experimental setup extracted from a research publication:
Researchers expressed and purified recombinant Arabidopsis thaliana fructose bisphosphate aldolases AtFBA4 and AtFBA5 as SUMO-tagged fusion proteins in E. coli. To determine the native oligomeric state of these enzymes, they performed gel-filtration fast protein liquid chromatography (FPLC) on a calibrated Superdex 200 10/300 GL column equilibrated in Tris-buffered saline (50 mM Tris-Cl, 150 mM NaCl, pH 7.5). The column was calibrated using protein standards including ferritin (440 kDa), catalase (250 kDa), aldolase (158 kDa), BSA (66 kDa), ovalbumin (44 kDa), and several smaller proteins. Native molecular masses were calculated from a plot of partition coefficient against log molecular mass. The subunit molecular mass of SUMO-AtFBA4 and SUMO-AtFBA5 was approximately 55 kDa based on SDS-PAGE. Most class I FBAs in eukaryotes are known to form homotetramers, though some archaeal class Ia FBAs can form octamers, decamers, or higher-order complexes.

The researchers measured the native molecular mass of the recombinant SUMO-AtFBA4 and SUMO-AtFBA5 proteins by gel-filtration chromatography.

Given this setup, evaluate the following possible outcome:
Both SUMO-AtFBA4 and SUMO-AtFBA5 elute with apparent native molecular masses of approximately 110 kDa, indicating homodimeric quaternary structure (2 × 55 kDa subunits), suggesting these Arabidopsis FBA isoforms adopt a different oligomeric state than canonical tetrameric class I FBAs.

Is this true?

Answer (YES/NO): NO